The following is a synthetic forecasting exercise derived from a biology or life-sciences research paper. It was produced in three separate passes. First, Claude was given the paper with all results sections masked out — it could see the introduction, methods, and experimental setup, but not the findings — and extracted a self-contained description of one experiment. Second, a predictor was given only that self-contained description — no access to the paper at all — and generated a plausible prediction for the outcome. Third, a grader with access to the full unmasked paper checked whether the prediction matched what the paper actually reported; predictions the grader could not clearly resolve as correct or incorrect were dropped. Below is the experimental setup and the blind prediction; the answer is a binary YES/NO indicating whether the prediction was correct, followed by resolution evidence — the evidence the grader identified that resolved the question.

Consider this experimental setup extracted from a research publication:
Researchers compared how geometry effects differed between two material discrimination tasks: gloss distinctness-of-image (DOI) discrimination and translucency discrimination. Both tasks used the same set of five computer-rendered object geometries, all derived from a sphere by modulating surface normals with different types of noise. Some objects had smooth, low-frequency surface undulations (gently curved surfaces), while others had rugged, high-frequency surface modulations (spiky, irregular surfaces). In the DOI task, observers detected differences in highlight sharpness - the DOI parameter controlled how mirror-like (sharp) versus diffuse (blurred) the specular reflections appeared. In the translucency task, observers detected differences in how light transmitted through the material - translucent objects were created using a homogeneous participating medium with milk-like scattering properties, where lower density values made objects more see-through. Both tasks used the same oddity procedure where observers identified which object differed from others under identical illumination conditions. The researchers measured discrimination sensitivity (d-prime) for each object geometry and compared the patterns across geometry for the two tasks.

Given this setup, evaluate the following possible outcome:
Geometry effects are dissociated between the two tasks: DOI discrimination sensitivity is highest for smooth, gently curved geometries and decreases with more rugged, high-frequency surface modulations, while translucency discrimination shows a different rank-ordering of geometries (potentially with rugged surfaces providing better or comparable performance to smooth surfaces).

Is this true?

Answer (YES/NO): YES